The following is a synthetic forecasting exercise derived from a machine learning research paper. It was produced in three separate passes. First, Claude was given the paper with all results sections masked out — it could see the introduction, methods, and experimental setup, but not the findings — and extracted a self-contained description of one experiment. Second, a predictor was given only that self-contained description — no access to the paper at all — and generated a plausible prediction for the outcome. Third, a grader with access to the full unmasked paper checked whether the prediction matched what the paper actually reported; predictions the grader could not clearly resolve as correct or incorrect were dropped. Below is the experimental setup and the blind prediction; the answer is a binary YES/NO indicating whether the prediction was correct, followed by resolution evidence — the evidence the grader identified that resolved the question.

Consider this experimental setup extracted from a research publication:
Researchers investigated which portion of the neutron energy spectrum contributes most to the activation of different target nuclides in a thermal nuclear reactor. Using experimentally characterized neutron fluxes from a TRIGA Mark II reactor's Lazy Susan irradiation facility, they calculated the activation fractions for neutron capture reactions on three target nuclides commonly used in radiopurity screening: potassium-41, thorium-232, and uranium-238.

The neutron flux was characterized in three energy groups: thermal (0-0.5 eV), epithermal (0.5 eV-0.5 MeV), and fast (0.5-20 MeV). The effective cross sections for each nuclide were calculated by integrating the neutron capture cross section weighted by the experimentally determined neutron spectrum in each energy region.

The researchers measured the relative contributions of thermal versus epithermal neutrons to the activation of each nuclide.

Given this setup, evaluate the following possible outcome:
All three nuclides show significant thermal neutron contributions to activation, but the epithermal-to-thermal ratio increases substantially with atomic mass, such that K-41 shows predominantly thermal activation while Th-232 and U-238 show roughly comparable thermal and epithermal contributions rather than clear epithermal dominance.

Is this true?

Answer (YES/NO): NO